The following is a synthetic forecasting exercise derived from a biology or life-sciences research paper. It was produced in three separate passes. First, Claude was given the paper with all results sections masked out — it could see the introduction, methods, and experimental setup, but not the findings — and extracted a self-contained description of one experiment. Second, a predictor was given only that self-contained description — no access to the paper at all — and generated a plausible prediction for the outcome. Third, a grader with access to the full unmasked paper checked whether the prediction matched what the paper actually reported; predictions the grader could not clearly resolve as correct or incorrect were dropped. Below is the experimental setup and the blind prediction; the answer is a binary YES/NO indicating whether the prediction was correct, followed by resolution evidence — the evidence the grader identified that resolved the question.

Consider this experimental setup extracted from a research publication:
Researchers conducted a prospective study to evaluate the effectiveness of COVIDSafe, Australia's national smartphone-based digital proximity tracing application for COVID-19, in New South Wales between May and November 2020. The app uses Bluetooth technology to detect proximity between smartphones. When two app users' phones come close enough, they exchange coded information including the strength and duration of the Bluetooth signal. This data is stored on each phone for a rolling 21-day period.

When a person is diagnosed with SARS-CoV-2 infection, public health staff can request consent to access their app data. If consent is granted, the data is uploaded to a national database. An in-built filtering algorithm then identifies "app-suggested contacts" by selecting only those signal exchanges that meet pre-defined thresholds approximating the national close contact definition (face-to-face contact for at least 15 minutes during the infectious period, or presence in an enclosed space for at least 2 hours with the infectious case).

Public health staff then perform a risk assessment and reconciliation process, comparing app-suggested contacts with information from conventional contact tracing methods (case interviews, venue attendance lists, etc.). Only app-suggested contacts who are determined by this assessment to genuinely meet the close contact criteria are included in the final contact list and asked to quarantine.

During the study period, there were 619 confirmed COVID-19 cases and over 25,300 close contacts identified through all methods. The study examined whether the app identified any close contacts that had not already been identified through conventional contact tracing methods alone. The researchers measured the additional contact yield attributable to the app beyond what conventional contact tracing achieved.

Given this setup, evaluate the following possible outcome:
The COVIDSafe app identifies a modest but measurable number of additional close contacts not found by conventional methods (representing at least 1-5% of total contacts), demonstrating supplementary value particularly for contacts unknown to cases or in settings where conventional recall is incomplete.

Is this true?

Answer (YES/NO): NO